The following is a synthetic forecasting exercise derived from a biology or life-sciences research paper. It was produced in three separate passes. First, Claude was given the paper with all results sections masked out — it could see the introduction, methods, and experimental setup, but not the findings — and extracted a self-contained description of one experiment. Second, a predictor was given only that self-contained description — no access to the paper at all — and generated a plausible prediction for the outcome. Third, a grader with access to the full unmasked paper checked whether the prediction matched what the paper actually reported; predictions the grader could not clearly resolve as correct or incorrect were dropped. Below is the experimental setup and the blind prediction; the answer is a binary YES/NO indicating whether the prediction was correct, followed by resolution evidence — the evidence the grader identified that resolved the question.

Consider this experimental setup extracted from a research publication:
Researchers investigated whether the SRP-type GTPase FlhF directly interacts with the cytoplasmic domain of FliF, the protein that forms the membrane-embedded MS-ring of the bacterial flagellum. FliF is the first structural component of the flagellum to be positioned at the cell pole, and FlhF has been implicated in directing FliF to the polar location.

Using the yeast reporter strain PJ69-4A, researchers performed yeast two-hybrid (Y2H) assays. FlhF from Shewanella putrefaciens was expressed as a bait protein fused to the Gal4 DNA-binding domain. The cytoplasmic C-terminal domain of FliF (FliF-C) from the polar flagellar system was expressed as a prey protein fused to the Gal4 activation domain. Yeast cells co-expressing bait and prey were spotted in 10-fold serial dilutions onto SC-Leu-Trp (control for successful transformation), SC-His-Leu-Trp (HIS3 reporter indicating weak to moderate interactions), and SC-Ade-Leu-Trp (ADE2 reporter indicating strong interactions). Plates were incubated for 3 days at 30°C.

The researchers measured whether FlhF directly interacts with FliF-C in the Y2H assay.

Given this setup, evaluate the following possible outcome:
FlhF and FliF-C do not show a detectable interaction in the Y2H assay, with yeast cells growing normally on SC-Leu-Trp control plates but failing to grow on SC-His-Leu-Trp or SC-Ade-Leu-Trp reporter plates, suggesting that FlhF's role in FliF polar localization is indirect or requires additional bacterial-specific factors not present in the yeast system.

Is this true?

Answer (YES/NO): YES